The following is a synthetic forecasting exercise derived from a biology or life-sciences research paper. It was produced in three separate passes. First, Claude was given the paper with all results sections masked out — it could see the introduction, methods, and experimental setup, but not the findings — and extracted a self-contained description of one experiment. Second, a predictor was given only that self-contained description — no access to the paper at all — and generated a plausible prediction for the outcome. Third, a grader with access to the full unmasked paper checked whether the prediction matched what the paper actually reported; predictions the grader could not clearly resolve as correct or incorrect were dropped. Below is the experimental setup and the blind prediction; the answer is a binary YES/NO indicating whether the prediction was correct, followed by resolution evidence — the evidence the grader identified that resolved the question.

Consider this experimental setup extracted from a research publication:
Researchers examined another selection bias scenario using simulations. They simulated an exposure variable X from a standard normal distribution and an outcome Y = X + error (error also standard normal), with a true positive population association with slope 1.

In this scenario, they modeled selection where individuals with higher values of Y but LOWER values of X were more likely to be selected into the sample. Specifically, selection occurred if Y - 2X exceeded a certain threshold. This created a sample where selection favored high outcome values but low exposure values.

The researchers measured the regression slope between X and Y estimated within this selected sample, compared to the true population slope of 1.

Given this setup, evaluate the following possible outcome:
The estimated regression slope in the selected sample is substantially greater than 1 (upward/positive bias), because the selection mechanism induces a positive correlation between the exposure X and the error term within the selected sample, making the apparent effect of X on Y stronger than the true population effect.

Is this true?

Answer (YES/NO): YES